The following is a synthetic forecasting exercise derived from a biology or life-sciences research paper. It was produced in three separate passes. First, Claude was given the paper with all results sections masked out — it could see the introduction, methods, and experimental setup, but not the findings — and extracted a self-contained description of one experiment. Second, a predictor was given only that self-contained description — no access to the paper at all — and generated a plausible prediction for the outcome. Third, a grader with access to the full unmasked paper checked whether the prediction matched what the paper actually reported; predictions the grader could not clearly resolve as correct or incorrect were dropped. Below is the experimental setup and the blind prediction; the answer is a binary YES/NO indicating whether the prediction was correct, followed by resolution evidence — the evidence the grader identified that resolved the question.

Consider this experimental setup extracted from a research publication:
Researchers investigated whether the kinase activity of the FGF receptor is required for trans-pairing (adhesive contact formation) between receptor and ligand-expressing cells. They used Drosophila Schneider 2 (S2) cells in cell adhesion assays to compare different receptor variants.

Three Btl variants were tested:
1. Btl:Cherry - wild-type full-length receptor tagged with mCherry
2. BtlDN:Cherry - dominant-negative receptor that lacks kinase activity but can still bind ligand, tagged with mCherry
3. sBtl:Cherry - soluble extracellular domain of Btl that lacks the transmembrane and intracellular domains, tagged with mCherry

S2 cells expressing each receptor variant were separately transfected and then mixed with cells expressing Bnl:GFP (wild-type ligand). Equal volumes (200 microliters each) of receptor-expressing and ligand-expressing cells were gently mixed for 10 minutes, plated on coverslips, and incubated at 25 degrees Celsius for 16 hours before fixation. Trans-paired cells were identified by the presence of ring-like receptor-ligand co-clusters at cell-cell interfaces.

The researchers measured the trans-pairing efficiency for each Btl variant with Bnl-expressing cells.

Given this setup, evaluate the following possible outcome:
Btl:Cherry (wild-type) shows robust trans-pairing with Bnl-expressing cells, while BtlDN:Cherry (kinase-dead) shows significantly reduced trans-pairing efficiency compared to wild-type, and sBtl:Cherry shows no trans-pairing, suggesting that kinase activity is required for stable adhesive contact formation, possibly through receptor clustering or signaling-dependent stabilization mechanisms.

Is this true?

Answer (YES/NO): NO